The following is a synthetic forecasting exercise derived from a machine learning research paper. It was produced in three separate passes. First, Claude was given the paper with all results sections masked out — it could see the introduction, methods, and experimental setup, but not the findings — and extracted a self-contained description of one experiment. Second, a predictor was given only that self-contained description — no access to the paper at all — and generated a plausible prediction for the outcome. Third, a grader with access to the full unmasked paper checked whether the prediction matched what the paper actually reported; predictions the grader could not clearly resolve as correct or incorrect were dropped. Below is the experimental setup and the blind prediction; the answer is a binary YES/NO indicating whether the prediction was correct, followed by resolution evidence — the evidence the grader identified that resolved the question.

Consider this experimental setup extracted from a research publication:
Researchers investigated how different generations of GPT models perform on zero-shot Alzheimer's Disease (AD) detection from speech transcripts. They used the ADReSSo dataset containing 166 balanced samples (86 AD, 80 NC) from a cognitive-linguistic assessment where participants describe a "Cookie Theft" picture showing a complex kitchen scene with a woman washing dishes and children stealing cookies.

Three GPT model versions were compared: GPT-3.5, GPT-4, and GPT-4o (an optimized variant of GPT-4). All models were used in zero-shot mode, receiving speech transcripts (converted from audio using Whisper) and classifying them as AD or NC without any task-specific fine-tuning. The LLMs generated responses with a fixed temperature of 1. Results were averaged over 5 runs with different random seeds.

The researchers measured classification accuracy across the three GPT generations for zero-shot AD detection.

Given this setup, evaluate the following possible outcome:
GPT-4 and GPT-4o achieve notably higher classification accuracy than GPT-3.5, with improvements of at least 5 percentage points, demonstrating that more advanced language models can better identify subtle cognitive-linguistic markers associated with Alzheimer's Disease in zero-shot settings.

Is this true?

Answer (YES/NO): YES